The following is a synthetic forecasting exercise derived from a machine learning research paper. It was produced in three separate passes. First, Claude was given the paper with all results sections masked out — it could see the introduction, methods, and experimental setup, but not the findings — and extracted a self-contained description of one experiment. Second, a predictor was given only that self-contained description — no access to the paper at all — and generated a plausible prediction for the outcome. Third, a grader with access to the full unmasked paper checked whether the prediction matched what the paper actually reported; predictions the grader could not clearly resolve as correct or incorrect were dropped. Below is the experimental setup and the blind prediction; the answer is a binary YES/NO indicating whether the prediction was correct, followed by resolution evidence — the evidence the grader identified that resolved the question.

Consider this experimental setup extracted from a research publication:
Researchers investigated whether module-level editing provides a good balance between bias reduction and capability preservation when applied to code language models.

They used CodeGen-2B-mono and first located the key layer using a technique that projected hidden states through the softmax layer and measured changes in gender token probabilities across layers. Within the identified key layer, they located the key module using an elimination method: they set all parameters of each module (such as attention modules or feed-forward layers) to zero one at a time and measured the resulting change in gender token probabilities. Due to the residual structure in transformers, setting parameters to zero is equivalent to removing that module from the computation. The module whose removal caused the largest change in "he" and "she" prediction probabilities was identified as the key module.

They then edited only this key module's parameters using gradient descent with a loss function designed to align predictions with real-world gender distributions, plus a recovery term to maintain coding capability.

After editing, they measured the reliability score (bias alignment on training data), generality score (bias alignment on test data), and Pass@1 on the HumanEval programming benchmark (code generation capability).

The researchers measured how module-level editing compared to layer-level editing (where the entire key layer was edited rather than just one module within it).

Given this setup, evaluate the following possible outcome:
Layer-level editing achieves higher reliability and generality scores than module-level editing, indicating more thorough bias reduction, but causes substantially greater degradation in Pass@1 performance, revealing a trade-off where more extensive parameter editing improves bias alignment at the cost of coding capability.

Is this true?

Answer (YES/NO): NO